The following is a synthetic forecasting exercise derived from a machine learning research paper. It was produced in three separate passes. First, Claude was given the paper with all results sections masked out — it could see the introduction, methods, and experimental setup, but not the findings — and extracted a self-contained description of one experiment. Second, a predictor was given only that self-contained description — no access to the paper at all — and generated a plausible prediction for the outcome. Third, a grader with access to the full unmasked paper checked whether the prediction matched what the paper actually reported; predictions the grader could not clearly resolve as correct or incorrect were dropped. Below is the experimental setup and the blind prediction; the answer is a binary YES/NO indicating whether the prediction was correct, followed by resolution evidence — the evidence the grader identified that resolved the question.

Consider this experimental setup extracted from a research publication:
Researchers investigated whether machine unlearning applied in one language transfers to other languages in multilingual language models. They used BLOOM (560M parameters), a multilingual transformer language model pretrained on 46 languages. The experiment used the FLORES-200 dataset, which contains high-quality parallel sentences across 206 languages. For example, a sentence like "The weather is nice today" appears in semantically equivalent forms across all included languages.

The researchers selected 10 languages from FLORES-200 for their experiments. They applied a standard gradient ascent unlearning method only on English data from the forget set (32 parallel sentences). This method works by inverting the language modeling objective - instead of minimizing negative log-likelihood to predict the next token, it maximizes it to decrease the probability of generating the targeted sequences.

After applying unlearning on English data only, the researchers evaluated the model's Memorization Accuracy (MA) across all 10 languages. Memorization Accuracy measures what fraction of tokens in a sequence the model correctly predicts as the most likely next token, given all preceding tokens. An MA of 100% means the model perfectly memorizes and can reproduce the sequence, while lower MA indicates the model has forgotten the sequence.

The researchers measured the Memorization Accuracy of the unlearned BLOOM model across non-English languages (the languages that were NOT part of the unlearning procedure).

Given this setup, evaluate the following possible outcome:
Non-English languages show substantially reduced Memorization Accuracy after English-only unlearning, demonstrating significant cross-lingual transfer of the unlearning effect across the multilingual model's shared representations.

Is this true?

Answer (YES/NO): NO